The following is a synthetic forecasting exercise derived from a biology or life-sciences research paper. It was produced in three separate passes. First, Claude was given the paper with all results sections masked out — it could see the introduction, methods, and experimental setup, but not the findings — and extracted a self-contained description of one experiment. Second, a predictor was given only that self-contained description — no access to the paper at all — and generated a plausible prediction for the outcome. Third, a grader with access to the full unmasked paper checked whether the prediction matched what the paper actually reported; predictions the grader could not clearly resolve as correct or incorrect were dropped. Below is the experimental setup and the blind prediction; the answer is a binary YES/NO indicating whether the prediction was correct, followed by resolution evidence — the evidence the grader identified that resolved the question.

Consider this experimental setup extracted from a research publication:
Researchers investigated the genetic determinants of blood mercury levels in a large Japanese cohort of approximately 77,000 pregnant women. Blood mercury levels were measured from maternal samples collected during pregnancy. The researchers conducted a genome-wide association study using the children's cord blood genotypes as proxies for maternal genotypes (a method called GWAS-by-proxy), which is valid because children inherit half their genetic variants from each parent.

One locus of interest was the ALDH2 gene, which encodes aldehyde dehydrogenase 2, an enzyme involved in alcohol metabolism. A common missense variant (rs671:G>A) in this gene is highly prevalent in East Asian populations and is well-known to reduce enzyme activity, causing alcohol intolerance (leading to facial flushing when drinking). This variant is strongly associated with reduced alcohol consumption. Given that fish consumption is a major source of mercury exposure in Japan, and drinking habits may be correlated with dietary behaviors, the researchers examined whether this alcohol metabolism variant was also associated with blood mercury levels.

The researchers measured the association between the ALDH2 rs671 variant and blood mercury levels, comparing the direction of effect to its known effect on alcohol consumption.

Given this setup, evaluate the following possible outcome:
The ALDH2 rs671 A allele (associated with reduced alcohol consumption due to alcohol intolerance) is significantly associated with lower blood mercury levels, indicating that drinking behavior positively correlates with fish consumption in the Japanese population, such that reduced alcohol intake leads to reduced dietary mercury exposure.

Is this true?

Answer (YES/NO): NO